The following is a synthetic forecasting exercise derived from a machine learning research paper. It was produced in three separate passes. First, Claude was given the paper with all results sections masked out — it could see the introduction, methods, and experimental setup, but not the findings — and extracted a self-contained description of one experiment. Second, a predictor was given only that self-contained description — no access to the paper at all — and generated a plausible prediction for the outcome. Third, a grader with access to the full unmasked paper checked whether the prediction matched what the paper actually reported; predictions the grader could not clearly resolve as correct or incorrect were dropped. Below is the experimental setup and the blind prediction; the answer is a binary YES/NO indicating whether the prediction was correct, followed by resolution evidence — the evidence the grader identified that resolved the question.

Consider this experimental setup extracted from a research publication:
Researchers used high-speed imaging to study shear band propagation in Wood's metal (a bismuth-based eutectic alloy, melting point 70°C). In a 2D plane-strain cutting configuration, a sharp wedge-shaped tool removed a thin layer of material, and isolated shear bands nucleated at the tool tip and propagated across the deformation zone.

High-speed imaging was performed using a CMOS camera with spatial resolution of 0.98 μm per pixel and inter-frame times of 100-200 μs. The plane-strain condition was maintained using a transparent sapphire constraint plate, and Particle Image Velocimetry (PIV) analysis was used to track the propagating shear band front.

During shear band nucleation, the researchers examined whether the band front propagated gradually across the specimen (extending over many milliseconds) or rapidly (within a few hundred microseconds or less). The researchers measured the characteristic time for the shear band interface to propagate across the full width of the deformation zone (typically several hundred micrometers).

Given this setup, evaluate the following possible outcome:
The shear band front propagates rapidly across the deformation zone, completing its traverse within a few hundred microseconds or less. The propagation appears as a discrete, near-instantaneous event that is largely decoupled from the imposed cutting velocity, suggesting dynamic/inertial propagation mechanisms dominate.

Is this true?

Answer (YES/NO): YES